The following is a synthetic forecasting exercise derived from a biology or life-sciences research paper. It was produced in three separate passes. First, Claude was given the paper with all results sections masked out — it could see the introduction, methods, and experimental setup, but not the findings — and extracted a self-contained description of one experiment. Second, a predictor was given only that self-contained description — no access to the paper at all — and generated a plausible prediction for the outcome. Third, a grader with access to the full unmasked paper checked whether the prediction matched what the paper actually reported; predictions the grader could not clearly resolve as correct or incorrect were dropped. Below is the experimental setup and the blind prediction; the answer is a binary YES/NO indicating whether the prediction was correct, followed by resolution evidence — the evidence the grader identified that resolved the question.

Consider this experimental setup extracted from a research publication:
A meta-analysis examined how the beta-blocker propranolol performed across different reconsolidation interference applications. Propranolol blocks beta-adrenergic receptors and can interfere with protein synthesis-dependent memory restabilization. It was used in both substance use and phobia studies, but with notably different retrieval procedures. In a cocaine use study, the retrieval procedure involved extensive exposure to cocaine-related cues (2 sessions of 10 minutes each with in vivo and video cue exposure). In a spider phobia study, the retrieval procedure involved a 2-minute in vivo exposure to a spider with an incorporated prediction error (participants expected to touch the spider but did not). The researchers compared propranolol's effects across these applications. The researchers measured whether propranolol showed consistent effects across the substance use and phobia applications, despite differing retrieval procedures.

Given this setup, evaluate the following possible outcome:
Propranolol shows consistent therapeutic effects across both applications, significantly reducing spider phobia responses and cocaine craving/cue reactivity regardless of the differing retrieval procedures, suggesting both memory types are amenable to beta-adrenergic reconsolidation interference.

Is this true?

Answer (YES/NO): NO